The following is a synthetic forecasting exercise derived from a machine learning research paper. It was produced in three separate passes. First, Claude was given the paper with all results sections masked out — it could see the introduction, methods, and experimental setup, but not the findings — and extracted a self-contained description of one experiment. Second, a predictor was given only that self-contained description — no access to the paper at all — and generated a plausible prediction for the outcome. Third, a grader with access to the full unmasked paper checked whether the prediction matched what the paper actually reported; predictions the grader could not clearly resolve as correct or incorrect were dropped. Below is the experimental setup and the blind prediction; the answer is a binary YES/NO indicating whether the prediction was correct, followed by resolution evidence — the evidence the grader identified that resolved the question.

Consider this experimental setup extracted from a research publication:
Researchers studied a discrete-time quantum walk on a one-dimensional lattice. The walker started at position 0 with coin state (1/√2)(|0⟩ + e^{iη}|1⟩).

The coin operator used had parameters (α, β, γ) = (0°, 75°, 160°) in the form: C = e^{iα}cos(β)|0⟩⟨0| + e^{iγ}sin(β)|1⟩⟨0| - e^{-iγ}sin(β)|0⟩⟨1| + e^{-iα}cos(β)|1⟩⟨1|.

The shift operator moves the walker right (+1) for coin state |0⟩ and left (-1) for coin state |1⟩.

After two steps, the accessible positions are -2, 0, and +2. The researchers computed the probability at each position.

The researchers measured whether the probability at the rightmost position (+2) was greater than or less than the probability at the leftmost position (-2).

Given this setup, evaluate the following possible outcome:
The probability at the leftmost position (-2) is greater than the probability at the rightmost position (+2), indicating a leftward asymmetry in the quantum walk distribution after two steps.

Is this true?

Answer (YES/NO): YES